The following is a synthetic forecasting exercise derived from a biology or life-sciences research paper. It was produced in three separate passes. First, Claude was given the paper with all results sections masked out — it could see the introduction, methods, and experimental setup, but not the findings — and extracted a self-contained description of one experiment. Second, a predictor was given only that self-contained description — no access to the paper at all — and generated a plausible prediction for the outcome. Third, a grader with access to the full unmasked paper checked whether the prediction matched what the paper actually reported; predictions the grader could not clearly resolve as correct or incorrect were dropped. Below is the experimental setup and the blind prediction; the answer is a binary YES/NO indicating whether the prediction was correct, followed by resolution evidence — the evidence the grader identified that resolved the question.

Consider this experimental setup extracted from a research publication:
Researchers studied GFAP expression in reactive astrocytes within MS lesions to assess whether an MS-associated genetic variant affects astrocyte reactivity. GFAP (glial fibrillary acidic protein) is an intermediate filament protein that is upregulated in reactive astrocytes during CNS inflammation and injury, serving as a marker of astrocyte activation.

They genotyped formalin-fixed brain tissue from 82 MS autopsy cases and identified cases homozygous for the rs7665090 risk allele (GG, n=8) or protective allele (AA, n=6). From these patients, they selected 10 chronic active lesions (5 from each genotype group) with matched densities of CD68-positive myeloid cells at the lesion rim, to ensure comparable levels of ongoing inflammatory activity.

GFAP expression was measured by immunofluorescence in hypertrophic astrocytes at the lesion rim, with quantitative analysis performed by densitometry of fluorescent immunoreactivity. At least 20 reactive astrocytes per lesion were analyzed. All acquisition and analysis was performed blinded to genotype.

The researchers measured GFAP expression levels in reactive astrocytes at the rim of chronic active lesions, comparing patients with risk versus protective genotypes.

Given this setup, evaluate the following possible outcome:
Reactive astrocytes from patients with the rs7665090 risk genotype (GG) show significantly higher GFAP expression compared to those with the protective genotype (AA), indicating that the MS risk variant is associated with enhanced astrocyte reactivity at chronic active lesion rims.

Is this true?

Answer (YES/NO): NO